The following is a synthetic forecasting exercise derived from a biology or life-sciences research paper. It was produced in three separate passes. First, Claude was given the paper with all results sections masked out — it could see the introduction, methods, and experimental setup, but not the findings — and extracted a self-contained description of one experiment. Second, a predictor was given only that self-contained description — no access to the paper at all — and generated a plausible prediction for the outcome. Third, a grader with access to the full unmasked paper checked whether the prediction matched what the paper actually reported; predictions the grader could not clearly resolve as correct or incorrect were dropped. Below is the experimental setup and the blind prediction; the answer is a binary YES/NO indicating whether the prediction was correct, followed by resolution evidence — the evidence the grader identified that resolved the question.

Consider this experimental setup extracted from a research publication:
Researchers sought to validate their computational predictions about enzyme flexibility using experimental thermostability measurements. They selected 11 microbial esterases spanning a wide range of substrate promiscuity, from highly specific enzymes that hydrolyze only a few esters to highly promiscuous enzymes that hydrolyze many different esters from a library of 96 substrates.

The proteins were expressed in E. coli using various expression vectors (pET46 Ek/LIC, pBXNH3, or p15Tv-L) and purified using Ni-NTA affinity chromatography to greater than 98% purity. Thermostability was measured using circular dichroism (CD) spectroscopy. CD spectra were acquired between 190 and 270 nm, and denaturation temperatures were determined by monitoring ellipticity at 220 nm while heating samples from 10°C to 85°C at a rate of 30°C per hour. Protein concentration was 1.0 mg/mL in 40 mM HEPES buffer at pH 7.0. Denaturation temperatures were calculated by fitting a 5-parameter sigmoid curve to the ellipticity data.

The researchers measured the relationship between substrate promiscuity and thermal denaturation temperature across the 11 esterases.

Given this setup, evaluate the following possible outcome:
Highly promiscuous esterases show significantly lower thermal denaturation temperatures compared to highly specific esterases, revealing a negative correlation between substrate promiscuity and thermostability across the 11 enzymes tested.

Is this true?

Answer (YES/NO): NO